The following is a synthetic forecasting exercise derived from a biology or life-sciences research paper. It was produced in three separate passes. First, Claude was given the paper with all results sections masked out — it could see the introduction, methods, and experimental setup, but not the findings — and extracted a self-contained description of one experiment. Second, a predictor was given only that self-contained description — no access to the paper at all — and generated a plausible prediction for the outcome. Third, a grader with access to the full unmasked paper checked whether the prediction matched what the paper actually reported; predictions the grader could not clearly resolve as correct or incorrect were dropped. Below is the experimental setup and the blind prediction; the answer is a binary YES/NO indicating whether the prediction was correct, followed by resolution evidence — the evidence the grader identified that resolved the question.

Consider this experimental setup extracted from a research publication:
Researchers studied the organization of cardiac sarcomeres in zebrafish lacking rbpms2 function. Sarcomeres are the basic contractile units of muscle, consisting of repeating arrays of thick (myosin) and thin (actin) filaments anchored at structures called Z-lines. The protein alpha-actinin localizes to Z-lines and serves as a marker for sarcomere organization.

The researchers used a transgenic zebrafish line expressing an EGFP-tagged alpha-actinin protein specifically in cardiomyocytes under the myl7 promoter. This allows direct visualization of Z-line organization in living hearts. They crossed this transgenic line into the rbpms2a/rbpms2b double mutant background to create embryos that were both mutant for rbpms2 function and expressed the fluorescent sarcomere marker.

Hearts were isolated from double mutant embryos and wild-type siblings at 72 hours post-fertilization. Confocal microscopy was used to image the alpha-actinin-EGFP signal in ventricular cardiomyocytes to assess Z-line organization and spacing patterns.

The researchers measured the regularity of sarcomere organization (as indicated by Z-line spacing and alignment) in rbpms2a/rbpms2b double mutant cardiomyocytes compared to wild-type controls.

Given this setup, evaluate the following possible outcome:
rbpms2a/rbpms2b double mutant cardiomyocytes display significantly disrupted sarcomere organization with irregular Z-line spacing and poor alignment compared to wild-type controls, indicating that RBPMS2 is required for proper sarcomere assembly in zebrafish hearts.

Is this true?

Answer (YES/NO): YES